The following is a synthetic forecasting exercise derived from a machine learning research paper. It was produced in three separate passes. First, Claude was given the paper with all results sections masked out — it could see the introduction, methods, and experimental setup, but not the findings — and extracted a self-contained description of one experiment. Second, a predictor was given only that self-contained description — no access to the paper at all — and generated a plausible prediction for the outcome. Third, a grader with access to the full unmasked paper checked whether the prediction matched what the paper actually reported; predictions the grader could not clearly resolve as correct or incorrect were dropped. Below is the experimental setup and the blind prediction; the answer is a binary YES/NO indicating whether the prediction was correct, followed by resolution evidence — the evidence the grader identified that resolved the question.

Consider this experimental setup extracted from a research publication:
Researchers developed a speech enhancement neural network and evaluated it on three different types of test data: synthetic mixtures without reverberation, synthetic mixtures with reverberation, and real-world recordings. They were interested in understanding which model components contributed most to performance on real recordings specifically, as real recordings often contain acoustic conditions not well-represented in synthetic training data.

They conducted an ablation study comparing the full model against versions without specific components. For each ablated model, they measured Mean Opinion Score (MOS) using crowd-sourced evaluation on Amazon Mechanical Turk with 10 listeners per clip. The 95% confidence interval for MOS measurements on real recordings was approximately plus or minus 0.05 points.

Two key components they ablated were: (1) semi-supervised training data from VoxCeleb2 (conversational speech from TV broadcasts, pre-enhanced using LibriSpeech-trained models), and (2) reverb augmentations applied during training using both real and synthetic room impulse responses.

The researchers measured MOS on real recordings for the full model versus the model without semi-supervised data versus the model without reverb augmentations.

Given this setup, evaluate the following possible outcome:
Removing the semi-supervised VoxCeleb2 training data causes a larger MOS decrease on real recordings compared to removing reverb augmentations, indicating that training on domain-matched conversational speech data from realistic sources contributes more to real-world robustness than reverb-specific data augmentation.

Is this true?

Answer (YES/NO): YES